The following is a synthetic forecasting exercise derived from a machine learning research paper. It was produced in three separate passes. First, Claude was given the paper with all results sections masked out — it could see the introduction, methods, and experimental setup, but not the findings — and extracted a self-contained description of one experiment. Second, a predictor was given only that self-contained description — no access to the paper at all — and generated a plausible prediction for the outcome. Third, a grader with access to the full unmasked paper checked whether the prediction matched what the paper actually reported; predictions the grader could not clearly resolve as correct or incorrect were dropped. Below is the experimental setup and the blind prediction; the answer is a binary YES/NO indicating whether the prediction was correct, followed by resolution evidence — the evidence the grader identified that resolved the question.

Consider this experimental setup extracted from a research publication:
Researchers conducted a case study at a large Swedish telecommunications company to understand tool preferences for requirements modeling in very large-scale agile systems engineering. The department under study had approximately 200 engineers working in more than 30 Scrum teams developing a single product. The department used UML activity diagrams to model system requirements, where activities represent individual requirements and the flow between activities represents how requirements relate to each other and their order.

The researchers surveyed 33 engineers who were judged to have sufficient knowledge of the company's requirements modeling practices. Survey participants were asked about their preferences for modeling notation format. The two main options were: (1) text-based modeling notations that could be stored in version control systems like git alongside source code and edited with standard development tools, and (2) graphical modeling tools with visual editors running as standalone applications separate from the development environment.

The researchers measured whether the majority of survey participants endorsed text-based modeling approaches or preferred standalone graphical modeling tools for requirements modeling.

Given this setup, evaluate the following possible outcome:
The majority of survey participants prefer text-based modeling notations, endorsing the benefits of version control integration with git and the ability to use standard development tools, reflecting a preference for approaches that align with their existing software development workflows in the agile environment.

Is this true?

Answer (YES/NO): YES